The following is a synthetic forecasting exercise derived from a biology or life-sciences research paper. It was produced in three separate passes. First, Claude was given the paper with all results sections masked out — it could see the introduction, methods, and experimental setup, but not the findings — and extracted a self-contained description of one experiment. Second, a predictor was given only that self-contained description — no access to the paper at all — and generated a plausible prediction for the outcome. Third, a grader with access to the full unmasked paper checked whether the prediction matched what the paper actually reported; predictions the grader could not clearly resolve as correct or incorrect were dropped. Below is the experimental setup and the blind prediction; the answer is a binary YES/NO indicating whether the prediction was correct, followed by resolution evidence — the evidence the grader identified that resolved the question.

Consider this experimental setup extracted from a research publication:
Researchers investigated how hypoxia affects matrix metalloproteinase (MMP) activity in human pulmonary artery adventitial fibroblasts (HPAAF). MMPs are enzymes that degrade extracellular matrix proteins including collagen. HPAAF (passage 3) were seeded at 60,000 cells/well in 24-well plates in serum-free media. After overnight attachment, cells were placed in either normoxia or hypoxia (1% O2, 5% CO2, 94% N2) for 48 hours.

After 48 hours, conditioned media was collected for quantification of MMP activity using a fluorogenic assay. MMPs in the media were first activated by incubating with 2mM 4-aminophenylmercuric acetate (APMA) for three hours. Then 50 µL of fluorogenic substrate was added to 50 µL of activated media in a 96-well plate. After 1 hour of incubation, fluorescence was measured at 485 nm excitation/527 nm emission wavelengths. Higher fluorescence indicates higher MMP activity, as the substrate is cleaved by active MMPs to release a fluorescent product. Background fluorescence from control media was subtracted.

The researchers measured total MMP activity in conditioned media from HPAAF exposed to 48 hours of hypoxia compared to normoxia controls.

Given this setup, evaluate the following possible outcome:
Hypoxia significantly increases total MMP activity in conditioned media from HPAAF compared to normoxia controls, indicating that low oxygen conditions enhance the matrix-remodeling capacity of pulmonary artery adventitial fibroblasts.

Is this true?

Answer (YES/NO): NO